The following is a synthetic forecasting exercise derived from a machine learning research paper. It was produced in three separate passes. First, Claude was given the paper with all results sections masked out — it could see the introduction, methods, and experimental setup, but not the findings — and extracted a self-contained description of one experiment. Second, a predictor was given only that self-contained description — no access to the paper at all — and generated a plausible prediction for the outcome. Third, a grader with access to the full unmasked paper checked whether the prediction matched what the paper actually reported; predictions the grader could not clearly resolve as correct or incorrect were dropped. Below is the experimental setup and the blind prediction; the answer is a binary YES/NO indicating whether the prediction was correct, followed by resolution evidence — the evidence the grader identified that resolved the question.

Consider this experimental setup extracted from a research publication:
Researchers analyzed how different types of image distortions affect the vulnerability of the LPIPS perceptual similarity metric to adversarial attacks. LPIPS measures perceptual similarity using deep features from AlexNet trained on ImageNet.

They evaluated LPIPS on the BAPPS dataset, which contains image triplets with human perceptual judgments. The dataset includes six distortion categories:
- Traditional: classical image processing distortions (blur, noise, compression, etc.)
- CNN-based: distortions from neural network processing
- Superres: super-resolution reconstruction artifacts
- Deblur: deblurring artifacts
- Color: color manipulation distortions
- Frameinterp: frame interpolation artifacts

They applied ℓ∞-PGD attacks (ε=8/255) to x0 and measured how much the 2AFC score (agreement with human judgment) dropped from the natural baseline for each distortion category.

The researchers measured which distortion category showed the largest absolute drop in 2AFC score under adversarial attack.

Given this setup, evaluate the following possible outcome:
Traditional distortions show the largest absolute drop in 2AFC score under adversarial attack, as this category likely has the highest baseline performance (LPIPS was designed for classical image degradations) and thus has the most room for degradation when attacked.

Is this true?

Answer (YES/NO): NO